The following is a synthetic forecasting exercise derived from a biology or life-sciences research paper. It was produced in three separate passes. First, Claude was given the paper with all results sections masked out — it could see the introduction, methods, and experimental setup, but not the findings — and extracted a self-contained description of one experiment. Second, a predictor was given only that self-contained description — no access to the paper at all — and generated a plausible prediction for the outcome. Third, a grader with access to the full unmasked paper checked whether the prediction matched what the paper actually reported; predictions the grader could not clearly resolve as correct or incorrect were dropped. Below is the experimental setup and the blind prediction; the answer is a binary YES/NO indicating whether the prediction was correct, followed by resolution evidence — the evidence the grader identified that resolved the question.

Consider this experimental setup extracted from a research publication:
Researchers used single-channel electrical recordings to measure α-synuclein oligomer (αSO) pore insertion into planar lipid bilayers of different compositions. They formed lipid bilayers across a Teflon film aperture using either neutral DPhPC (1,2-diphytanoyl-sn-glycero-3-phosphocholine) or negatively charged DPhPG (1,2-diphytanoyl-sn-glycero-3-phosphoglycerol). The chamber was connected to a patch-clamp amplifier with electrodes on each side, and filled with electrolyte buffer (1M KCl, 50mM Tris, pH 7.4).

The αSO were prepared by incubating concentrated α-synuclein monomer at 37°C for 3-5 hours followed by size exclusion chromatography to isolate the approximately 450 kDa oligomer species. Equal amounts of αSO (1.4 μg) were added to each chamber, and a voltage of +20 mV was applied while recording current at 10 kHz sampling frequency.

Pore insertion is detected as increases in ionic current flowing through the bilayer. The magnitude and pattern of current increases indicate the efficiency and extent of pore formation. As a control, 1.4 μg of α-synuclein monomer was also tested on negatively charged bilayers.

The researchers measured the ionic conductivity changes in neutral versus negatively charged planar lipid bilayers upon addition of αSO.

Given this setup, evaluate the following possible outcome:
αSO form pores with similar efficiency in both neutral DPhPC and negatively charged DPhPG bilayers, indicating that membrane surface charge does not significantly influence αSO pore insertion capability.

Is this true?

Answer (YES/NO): NO